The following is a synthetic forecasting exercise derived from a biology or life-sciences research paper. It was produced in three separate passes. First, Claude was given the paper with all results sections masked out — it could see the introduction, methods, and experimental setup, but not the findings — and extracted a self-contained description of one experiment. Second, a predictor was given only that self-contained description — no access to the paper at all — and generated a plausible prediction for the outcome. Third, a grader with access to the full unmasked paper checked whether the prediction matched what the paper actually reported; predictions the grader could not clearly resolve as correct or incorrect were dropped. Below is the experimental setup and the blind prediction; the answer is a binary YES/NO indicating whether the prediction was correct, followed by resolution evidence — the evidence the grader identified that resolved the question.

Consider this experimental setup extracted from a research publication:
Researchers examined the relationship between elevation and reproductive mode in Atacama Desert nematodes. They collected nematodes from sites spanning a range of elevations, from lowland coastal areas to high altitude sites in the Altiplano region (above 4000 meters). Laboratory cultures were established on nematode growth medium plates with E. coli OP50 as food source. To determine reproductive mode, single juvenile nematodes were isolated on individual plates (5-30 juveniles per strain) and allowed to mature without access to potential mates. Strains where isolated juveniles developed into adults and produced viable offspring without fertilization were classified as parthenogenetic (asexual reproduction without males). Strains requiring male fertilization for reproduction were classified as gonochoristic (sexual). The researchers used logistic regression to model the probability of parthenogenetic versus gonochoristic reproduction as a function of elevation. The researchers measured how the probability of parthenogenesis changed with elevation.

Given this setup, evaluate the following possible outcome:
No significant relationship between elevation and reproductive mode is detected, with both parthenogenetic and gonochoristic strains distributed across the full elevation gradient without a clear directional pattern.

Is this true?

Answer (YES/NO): NO